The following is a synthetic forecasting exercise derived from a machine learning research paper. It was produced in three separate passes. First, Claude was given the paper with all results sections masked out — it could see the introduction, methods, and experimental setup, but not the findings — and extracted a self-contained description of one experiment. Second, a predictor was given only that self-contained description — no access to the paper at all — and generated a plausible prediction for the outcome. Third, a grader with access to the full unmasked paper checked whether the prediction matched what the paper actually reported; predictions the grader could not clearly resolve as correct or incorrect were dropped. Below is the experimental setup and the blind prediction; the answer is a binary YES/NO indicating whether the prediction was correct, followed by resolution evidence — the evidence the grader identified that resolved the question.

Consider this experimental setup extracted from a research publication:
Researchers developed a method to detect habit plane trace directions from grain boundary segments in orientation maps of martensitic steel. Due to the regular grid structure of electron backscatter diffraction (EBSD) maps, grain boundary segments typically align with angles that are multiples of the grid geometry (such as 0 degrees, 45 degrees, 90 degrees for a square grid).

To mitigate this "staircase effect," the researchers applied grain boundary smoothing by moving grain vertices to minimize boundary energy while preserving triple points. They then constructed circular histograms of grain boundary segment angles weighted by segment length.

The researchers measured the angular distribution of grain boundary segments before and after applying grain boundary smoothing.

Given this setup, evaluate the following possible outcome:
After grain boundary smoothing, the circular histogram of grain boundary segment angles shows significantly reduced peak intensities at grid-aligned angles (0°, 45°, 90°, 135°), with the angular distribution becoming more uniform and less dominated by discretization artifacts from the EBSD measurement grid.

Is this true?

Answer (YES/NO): YES